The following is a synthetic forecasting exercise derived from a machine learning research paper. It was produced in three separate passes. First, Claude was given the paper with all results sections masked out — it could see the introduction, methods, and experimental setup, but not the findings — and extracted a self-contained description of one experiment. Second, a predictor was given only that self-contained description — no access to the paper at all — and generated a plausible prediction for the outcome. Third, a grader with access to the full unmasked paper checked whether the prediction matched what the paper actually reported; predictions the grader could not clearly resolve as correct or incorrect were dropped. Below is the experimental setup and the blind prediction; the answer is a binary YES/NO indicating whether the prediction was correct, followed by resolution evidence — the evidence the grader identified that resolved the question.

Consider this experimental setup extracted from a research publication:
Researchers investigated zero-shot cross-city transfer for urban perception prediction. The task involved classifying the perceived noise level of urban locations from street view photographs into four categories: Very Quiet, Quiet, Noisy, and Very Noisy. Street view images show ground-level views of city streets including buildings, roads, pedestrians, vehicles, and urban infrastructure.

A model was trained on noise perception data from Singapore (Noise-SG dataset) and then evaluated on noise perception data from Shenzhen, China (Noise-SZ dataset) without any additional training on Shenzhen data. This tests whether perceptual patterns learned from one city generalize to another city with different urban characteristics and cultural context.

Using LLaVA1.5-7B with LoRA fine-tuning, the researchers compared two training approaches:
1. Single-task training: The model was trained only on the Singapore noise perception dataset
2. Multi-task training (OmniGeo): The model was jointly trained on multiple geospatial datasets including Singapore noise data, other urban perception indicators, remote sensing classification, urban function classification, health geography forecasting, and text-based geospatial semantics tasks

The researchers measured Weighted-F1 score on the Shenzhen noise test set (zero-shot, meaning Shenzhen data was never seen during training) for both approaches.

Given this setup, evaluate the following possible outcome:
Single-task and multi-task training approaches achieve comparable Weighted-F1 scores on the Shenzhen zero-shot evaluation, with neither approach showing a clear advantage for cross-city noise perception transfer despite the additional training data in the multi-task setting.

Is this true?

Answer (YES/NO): NO